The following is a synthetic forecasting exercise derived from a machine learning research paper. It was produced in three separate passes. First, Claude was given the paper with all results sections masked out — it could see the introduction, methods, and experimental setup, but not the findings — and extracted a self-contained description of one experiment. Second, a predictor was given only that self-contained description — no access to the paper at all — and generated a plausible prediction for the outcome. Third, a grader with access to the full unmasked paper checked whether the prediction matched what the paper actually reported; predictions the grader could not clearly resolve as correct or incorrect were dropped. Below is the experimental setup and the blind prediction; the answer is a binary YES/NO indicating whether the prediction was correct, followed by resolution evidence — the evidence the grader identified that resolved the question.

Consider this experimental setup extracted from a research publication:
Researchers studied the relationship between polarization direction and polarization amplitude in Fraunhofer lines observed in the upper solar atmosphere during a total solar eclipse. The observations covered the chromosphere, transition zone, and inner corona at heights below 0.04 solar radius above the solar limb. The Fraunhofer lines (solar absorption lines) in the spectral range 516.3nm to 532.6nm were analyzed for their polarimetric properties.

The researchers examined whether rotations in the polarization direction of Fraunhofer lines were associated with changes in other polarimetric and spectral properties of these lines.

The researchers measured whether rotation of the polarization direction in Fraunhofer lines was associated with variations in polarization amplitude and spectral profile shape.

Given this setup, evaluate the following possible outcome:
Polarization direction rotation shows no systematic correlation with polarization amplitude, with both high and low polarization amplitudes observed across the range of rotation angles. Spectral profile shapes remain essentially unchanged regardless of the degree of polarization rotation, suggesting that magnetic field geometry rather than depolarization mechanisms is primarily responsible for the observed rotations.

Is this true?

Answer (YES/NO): NO